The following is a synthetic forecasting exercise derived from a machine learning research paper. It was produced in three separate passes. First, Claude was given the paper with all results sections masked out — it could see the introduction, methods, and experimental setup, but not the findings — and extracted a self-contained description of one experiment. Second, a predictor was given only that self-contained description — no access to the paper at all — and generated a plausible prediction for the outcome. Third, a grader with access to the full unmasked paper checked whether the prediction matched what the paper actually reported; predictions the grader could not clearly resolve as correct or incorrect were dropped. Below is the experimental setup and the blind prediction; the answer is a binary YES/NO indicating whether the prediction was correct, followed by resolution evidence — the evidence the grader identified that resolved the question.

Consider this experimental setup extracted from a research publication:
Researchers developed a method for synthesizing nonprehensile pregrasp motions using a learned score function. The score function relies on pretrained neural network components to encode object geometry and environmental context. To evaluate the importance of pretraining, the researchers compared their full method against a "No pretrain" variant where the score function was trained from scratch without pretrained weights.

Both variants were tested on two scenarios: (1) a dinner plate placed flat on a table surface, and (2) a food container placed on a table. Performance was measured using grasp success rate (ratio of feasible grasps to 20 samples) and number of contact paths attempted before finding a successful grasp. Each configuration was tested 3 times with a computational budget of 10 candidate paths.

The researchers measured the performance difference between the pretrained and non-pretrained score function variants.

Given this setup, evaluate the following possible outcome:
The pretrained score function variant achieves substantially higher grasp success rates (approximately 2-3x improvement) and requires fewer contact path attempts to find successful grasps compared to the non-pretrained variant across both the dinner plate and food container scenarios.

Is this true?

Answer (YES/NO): NO